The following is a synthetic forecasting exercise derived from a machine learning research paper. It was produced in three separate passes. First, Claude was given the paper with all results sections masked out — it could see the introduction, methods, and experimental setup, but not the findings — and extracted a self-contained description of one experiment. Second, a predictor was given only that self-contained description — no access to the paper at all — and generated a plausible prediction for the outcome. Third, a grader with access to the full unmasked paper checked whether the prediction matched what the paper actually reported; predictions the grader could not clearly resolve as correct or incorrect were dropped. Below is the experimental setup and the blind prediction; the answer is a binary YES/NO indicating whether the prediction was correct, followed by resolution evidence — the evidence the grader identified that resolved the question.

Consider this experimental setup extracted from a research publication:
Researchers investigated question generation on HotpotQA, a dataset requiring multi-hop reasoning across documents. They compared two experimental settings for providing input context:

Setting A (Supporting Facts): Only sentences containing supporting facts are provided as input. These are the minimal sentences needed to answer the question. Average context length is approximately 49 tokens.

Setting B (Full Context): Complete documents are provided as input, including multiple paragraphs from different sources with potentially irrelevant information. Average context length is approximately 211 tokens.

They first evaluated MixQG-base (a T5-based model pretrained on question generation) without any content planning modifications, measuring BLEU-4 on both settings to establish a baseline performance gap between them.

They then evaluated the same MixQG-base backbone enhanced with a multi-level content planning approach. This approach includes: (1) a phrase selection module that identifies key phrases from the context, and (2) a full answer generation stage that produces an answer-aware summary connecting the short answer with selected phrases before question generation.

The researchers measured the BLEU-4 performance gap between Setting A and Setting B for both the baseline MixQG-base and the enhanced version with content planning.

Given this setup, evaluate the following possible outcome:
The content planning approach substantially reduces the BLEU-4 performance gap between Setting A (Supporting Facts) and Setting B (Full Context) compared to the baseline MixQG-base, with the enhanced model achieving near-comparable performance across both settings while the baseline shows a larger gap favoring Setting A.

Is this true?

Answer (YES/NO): YES